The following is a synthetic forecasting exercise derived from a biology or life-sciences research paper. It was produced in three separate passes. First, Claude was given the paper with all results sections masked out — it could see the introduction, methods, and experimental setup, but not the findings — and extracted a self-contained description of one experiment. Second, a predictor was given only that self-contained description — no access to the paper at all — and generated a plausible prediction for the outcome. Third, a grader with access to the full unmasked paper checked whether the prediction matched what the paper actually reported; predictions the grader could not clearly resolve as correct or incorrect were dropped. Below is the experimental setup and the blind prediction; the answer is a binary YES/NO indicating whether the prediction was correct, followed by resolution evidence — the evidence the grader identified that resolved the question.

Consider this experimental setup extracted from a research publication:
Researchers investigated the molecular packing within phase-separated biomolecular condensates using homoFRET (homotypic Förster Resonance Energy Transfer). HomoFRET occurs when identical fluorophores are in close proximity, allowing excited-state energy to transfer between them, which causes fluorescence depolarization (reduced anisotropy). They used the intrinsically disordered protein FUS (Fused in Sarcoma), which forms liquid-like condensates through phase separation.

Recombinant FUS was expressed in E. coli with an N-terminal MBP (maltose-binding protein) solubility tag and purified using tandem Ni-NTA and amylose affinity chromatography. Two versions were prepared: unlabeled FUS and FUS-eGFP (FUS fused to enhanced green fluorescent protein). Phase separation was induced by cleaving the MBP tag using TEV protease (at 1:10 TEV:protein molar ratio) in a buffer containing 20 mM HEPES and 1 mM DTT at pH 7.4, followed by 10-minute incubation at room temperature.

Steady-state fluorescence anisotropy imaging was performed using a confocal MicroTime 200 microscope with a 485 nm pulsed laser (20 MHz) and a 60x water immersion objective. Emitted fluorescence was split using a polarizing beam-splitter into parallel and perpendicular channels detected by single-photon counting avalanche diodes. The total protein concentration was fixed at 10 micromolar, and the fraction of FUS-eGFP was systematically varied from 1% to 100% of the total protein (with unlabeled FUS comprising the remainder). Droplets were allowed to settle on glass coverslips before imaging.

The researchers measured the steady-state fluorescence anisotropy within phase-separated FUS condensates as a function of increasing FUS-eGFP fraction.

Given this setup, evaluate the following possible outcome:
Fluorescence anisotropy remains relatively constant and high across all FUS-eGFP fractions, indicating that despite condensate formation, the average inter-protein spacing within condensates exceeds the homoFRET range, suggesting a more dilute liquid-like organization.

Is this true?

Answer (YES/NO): NO